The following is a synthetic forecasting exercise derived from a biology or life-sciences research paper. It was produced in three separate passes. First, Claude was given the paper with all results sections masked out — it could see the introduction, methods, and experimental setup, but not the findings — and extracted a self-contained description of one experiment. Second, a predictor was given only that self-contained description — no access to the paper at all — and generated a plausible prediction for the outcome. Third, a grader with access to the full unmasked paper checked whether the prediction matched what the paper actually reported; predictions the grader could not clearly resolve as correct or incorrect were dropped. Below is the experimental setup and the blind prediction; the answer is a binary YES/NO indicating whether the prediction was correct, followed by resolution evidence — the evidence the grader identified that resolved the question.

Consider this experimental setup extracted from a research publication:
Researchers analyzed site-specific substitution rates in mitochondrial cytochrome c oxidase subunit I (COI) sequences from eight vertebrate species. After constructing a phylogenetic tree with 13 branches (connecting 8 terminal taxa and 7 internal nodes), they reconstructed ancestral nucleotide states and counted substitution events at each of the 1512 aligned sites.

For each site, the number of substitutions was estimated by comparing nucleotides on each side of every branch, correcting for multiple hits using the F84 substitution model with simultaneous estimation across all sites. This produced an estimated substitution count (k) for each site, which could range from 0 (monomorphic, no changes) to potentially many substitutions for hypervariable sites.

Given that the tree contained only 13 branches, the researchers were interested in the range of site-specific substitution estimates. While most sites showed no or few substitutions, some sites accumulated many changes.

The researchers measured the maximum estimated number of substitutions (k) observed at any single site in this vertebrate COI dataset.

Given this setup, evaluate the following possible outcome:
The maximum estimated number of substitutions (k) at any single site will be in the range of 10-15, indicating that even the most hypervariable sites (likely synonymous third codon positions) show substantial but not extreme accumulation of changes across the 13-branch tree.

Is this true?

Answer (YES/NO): YES